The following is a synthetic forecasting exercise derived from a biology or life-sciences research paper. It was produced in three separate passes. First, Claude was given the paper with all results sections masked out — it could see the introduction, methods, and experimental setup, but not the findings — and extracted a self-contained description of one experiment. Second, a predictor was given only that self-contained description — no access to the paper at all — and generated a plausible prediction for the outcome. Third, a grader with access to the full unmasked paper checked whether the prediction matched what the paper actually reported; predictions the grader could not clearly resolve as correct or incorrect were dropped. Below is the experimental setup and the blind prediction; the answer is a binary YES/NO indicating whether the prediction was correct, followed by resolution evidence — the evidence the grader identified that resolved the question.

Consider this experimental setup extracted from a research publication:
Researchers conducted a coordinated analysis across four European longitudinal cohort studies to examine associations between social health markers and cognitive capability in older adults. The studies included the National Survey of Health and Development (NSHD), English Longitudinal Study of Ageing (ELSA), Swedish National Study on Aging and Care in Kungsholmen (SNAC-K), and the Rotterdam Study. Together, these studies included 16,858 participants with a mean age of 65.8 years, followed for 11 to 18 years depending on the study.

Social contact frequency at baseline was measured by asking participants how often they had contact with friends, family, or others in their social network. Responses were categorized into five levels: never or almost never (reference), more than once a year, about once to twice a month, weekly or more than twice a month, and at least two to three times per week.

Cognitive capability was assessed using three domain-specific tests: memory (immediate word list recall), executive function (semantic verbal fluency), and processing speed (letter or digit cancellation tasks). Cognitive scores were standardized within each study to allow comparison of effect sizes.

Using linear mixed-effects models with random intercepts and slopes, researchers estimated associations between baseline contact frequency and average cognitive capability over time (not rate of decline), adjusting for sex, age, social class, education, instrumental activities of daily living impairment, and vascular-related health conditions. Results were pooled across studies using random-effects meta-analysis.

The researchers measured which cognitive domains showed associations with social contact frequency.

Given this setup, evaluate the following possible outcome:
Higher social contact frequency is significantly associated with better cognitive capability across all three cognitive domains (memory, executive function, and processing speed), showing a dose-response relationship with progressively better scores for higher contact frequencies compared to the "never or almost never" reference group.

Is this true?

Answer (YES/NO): NO